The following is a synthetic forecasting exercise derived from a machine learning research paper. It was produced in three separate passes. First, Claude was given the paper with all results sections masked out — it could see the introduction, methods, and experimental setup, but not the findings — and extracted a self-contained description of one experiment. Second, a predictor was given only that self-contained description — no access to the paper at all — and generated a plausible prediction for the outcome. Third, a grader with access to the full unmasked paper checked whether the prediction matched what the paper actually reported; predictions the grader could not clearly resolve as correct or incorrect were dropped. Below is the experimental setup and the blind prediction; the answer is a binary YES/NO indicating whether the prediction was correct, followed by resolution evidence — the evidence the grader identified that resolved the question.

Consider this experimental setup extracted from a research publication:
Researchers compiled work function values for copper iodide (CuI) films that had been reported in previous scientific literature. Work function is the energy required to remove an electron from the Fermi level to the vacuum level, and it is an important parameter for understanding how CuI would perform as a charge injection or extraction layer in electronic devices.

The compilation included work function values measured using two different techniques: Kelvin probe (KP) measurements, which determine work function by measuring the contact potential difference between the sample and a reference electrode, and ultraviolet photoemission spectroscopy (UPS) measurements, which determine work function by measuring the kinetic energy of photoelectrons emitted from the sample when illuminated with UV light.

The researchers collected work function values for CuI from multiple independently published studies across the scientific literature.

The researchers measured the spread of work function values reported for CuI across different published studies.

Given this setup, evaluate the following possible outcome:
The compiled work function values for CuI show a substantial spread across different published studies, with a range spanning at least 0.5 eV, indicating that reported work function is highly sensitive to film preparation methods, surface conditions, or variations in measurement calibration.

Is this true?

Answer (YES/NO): YES